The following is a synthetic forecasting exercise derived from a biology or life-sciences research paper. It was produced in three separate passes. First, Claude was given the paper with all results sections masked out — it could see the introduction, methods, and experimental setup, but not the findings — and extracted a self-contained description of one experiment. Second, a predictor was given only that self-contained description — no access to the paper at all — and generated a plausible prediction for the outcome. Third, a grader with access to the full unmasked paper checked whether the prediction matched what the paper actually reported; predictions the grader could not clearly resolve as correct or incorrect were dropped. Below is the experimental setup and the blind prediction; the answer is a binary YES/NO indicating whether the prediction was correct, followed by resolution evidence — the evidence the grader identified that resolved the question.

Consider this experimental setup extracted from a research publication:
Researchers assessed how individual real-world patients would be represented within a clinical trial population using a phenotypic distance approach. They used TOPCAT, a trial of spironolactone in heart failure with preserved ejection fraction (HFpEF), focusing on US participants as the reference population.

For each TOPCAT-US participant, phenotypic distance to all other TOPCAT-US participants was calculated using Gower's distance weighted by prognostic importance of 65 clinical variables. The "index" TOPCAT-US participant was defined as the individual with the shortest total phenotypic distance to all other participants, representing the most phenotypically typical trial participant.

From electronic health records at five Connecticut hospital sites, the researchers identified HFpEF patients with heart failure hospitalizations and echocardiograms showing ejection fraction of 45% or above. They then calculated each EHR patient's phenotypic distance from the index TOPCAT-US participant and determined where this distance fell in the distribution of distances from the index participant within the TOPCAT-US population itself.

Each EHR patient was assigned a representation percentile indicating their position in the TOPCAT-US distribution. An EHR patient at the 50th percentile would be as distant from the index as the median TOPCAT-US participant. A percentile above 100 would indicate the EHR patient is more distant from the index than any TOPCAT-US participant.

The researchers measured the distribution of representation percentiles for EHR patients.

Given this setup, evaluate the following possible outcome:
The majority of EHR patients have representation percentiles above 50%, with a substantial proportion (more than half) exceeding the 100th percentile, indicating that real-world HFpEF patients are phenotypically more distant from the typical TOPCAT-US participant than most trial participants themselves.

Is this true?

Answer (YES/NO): NO